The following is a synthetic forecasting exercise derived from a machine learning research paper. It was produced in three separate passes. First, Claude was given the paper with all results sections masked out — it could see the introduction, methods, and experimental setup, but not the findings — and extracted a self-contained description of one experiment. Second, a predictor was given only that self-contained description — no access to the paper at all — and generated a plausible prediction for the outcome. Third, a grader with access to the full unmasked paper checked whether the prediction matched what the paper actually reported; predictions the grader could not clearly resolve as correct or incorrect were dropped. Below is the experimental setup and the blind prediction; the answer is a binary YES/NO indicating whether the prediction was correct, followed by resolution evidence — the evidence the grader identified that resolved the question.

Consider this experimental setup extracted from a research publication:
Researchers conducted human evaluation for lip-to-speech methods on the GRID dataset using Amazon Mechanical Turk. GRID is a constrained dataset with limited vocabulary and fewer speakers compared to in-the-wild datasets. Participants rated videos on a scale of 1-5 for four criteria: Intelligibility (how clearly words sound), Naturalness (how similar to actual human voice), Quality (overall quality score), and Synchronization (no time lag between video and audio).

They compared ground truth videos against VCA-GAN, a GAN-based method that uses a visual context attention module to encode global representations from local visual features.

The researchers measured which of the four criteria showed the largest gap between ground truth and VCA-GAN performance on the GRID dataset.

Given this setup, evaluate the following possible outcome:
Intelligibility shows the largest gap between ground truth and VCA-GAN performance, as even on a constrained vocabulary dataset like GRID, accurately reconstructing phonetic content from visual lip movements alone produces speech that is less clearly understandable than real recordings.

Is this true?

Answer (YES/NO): NO